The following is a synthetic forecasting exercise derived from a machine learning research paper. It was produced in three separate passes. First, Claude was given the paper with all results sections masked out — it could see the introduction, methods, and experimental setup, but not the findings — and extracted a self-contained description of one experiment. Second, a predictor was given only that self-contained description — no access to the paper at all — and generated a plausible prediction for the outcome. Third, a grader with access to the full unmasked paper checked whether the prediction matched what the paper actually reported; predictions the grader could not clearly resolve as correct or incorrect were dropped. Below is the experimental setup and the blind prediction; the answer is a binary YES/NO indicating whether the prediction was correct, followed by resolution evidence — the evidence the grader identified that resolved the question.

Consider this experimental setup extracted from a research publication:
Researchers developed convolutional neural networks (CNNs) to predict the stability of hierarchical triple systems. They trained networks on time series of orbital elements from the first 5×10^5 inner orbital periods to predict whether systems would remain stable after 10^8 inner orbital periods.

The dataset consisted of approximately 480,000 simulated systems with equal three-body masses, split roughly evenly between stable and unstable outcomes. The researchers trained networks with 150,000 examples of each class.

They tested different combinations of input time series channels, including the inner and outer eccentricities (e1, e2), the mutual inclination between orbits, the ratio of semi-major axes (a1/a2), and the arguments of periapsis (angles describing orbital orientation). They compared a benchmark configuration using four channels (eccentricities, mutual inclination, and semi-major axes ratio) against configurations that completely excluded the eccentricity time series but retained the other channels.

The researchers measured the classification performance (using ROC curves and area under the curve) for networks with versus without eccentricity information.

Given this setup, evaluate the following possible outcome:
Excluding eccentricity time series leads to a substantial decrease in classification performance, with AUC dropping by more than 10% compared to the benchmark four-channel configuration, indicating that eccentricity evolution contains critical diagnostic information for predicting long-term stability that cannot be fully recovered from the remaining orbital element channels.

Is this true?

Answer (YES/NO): YES